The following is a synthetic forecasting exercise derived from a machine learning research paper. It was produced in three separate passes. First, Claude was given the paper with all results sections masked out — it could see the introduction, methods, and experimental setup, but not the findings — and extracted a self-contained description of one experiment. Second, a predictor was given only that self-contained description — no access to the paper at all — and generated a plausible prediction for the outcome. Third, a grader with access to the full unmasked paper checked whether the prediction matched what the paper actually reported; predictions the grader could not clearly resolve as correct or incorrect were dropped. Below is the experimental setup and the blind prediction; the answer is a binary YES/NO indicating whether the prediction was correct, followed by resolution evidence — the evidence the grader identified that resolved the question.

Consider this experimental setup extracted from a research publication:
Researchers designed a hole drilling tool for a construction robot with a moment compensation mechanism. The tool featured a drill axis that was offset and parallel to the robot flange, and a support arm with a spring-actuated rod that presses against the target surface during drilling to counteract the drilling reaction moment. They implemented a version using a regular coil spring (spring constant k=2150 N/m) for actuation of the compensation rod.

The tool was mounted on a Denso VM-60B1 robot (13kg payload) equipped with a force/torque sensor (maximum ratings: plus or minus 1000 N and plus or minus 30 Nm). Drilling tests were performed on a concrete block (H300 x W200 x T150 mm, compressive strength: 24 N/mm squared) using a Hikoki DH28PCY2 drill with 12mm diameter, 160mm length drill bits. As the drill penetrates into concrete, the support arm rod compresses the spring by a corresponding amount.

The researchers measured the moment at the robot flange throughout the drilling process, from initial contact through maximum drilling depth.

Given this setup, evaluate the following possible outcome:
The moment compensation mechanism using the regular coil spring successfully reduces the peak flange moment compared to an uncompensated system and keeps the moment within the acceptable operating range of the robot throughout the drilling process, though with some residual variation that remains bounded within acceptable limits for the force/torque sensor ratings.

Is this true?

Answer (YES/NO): NO